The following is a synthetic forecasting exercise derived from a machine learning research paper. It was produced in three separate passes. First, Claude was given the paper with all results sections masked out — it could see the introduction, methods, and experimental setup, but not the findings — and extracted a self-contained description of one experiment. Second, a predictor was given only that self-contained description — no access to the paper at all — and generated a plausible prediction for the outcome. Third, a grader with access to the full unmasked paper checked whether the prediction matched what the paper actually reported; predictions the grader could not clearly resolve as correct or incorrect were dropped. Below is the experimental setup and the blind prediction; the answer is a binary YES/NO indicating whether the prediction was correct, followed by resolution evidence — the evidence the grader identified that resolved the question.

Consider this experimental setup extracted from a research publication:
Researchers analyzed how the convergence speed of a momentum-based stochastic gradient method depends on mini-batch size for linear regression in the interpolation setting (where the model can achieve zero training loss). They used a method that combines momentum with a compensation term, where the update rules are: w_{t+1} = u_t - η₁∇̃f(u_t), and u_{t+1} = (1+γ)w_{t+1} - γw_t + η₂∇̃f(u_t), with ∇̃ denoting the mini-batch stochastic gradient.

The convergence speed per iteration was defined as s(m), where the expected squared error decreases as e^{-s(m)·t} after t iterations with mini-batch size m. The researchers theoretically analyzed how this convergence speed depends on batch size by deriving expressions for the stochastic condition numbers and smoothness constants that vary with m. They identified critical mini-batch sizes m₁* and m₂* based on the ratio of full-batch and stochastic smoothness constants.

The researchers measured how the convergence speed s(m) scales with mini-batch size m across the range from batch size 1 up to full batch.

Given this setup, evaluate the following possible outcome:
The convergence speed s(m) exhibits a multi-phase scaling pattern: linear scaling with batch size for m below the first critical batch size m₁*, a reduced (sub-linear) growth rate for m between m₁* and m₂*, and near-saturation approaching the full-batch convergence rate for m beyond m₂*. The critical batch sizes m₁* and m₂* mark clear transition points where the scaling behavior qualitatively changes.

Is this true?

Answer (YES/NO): YES